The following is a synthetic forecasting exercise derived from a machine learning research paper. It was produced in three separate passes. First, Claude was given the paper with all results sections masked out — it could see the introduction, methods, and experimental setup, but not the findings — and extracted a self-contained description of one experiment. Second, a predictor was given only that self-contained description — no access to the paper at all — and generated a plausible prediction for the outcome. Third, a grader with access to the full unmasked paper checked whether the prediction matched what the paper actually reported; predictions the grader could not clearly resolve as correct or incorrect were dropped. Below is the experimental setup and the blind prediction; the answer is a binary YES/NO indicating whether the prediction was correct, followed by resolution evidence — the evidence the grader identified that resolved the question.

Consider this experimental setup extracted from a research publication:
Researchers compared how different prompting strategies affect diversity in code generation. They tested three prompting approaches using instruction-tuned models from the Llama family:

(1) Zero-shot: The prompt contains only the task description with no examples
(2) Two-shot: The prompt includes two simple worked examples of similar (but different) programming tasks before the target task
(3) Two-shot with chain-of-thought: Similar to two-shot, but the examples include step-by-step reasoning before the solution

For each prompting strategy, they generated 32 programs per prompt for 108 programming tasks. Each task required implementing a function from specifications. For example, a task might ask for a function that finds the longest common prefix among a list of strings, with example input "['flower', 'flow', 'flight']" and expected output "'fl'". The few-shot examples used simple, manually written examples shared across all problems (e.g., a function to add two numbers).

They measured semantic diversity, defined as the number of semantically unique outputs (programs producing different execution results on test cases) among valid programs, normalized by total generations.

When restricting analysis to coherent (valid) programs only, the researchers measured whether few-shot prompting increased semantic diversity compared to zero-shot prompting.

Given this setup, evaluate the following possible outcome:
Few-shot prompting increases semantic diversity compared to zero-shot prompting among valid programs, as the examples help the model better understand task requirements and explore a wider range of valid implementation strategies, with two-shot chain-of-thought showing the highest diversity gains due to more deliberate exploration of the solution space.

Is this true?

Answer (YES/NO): NO